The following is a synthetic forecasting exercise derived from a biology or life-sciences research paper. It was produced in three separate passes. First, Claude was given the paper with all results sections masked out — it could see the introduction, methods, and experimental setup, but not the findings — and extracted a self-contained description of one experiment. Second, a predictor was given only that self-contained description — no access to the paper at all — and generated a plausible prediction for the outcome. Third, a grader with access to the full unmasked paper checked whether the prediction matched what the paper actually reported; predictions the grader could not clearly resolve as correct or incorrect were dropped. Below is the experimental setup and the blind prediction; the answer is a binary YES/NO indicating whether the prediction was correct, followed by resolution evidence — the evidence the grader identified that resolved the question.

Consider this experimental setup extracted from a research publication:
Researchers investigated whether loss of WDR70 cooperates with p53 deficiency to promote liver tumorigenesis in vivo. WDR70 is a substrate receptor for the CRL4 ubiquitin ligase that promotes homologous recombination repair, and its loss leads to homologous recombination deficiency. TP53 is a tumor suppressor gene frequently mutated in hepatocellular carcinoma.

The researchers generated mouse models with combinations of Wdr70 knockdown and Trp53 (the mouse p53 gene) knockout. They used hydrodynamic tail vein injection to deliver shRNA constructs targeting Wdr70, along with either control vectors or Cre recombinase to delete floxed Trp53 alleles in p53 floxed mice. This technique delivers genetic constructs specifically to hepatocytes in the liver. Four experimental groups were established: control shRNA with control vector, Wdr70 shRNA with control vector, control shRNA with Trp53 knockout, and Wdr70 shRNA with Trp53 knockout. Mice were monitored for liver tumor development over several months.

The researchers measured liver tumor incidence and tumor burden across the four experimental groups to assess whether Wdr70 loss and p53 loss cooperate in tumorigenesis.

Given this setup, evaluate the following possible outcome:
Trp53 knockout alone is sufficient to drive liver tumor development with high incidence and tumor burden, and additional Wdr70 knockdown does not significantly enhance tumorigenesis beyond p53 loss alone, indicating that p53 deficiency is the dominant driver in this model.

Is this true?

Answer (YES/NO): NO